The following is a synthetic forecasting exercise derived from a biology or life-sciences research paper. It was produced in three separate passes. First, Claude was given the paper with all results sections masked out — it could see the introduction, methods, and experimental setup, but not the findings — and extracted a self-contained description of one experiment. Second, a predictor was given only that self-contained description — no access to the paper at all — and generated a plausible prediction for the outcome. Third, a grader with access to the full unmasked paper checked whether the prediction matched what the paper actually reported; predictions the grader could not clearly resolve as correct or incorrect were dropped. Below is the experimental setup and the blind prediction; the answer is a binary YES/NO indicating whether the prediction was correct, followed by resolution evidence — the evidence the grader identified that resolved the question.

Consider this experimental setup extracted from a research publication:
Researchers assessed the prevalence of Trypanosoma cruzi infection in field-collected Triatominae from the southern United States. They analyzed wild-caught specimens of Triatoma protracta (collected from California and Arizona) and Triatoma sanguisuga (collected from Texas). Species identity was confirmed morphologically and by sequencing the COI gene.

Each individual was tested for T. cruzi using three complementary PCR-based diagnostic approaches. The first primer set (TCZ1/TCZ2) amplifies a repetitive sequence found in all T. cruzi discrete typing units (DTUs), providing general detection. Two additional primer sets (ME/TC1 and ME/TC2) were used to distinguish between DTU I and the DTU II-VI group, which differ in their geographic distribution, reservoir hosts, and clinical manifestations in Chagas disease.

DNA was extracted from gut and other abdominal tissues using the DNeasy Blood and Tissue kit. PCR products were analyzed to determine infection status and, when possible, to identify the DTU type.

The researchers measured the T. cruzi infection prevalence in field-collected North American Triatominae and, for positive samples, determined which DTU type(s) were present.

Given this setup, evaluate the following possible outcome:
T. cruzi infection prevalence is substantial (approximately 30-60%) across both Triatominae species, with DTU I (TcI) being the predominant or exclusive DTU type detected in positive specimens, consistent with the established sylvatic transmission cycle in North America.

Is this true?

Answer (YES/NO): NO